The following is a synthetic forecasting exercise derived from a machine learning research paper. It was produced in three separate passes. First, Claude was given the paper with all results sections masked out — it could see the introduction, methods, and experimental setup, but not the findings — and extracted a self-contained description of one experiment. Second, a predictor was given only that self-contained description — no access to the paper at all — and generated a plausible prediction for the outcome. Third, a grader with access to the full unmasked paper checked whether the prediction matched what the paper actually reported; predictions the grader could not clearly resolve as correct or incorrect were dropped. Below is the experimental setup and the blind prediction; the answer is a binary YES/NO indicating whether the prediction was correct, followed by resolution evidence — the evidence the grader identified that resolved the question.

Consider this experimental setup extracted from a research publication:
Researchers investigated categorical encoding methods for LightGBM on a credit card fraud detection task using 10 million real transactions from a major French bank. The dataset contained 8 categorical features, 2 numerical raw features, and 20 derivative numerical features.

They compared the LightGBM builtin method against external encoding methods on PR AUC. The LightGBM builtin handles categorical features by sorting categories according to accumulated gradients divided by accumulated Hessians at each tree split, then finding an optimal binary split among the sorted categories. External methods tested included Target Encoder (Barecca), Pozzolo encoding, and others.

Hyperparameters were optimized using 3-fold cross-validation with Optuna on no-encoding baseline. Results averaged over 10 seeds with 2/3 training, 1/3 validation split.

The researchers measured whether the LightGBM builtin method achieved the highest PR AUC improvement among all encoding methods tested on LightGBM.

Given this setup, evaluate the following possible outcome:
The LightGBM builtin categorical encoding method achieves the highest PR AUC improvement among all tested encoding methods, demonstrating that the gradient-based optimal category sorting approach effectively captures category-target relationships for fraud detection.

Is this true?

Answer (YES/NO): YES